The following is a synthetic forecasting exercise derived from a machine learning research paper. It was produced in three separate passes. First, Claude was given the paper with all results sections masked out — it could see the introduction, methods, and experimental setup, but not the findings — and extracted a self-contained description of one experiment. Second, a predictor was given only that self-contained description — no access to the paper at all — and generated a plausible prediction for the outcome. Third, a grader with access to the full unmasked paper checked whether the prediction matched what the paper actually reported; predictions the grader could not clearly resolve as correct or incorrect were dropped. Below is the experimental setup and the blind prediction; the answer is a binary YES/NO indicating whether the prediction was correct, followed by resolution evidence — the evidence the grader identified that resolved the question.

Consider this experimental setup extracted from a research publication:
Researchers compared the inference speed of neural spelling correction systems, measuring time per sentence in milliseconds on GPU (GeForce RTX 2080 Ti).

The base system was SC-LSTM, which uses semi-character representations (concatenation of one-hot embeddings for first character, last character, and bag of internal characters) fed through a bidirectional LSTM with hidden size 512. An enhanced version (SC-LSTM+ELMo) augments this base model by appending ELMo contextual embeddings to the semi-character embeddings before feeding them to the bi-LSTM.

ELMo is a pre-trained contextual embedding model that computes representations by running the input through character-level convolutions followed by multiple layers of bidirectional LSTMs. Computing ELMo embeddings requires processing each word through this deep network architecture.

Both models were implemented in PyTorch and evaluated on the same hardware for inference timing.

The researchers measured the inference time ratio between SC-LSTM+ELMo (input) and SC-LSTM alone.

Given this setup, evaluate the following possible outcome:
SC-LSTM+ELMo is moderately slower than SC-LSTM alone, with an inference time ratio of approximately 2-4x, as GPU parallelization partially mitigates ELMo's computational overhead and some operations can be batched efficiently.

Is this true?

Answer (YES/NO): NO